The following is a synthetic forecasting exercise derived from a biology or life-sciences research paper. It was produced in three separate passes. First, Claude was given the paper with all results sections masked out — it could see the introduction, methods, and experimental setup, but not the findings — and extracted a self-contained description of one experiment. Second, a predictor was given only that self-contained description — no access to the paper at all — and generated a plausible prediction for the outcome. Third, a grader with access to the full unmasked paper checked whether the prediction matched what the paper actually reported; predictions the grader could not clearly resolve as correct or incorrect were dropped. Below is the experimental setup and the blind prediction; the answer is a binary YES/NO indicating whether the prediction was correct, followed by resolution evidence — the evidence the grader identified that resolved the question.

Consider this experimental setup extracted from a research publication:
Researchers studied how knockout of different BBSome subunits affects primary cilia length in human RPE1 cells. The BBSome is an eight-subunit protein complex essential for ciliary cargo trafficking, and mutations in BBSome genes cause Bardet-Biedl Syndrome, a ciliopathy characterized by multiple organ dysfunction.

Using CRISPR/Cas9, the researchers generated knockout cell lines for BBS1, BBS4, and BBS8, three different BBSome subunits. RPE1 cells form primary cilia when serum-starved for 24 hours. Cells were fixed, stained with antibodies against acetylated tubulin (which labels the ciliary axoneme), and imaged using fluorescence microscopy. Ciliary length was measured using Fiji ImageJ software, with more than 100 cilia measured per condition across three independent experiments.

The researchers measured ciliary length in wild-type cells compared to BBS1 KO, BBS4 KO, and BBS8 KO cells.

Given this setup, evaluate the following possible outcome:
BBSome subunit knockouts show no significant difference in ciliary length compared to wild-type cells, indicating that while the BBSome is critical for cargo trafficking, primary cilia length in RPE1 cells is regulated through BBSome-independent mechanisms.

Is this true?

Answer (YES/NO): NO